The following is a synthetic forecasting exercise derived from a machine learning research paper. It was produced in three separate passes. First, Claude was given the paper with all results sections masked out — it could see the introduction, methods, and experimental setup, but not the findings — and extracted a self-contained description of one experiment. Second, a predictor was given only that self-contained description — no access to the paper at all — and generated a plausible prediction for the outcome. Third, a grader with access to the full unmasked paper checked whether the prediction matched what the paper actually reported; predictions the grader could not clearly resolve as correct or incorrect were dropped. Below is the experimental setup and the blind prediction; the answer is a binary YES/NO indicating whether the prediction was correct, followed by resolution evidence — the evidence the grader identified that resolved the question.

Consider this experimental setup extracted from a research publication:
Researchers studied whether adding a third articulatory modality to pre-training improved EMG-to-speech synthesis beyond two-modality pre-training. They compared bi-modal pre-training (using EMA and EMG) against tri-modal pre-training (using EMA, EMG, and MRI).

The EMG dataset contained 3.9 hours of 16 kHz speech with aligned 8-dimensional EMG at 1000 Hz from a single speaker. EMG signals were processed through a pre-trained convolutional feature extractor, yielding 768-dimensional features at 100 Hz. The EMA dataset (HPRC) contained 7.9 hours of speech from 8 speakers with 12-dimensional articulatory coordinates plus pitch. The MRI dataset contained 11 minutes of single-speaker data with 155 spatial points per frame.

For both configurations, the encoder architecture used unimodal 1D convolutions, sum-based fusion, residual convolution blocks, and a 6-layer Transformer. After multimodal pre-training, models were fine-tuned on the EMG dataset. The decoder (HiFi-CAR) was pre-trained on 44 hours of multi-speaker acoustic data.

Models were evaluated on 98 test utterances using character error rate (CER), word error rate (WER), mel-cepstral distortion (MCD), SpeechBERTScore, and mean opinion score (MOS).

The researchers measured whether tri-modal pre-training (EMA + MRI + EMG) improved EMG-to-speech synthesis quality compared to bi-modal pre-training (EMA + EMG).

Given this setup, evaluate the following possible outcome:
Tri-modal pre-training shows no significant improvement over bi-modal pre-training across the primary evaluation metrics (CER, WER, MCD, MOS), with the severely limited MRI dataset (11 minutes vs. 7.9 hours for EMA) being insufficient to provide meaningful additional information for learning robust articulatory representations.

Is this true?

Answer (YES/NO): NO